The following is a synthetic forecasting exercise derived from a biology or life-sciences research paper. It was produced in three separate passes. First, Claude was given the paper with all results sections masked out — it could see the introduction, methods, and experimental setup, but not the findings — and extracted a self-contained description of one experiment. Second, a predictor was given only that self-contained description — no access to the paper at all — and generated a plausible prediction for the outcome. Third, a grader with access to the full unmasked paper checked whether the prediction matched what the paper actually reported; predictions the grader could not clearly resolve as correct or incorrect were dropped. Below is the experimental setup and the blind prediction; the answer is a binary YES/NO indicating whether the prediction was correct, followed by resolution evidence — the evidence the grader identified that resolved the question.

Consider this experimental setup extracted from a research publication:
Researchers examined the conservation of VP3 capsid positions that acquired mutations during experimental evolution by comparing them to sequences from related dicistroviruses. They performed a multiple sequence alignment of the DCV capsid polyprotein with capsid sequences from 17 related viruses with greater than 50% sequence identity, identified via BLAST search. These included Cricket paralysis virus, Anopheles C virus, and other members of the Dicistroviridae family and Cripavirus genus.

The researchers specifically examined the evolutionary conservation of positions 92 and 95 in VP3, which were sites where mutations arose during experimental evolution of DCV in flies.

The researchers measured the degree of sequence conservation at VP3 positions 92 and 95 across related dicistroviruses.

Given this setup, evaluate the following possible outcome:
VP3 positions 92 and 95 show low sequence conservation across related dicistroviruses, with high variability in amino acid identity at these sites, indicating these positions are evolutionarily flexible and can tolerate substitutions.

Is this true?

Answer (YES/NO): YES